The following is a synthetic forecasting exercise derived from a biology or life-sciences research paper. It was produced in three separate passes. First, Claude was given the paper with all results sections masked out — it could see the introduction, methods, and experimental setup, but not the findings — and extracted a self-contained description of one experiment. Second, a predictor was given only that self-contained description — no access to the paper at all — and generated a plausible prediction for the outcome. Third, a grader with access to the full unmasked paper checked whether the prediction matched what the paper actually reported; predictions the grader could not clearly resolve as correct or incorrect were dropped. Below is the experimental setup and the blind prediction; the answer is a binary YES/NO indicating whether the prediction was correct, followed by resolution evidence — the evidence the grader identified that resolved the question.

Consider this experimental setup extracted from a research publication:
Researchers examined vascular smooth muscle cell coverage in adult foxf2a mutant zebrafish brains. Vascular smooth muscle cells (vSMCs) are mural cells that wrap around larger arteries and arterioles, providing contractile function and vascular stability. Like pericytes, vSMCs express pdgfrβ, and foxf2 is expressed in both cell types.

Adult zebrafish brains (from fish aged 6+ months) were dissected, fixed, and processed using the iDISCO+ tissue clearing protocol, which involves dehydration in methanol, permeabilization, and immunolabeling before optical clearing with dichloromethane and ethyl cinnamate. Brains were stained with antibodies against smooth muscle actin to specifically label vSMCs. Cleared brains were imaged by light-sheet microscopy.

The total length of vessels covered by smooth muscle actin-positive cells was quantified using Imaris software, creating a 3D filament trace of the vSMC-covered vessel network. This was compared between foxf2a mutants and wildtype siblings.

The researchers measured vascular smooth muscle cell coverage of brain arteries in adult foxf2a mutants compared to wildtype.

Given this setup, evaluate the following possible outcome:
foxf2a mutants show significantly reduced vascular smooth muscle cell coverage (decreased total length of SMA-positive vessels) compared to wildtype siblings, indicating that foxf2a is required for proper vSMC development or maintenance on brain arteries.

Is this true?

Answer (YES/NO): NO